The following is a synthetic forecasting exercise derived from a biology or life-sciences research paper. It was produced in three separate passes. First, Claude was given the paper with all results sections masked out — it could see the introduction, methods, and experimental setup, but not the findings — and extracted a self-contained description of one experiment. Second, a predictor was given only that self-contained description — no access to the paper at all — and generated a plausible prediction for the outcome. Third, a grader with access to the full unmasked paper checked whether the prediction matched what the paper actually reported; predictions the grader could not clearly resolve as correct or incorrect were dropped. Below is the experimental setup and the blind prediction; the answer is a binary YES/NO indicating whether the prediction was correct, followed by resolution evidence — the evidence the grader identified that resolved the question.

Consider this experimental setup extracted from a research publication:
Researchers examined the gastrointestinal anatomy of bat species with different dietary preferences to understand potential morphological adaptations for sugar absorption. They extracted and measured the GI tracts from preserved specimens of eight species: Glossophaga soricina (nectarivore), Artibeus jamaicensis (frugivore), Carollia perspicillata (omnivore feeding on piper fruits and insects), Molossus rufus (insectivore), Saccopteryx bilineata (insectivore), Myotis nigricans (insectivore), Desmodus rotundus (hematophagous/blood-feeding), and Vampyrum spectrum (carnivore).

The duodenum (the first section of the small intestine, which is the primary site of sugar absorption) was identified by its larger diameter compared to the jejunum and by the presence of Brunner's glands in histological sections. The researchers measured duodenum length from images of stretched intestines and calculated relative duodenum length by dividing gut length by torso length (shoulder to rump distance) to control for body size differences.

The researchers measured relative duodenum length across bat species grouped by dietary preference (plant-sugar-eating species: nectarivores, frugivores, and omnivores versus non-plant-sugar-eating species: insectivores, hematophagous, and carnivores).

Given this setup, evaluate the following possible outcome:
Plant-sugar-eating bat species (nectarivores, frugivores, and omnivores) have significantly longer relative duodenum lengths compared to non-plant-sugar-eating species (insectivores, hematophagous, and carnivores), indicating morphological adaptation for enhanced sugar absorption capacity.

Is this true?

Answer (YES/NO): YES